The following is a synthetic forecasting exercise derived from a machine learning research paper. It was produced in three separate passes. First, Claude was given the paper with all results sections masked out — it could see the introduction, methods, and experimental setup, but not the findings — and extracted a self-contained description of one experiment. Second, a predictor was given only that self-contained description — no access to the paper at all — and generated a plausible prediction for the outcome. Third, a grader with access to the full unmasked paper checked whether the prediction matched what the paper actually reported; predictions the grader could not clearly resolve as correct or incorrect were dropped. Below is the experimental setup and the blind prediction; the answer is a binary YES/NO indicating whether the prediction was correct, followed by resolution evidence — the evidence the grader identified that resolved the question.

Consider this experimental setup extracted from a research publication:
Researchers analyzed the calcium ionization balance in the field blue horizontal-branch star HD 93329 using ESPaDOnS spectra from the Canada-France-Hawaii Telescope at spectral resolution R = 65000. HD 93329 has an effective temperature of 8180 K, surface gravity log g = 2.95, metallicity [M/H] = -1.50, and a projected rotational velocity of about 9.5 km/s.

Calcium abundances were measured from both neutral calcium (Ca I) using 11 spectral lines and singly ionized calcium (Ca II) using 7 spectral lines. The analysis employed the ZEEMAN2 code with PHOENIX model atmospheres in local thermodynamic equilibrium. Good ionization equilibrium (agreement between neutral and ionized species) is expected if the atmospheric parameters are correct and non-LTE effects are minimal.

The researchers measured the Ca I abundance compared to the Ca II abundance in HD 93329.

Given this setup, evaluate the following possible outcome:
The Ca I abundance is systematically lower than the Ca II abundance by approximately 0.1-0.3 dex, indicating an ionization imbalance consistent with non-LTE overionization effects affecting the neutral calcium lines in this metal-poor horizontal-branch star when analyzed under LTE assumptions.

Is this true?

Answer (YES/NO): NO